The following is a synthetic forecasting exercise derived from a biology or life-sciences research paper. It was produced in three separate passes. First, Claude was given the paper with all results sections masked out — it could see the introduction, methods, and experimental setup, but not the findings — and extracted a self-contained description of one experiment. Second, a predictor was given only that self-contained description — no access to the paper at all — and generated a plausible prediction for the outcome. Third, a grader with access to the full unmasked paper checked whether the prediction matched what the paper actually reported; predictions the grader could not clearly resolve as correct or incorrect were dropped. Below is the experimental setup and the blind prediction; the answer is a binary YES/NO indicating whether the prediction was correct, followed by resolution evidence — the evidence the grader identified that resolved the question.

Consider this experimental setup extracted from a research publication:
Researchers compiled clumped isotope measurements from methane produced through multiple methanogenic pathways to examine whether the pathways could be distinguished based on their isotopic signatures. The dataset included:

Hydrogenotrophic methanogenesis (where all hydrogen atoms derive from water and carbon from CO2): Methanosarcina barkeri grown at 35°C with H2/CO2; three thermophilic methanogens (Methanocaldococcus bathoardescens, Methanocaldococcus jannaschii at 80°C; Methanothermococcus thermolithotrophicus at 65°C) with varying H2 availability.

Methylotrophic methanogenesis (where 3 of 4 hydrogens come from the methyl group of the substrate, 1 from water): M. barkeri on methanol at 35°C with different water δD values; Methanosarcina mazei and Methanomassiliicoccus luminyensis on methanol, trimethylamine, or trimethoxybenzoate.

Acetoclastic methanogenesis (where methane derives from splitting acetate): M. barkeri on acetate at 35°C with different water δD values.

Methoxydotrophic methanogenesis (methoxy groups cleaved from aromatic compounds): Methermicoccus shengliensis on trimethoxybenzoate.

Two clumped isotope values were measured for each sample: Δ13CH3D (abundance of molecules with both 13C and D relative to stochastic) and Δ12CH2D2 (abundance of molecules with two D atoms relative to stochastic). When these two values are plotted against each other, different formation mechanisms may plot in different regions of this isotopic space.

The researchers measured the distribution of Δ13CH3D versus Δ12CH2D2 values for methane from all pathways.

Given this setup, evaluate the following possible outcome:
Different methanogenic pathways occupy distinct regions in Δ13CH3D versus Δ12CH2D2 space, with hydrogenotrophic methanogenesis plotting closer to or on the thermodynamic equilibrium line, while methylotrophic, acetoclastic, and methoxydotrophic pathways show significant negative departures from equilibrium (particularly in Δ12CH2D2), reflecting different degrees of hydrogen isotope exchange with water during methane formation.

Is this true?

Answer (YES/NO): YES